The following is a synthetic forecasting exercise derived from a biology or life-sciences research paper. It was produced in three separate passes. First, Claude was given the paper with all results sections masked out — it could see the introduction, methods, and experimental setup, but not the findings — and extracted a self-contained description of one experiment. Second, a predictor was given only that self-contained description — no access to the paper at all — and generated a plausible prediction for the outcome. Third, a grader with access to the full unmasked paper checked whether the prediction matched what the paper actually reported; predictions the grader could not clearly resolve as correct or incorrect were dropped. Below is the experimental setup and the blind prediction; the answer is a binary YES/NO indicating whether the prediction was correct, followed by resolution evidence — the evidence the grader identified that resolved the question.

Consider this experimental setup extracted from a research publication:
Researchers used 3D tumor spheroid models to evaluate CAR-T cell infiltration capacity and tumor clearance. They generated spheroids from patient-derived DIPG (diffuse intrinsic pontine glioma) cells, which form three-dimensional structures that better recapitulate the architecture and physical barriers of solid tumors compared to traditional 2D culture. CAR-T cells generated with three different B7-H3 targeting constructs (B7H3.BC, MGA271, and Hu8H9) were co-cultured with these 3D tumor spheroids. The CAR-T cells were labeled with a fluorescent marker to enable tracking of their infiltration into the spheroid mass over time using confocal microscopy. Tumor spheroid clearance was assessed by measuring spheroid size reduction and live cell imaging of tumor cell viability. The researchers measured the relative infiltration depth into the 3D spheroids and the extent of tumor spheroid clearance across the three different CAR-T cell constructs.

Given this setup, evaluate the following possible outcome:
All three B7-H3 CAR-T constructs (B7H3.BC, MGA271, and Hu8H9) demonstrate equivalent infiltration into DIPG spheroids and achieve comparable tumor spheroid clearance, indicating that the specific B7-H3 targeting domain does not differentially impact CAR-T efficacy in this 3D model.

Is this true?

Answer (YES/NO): NO